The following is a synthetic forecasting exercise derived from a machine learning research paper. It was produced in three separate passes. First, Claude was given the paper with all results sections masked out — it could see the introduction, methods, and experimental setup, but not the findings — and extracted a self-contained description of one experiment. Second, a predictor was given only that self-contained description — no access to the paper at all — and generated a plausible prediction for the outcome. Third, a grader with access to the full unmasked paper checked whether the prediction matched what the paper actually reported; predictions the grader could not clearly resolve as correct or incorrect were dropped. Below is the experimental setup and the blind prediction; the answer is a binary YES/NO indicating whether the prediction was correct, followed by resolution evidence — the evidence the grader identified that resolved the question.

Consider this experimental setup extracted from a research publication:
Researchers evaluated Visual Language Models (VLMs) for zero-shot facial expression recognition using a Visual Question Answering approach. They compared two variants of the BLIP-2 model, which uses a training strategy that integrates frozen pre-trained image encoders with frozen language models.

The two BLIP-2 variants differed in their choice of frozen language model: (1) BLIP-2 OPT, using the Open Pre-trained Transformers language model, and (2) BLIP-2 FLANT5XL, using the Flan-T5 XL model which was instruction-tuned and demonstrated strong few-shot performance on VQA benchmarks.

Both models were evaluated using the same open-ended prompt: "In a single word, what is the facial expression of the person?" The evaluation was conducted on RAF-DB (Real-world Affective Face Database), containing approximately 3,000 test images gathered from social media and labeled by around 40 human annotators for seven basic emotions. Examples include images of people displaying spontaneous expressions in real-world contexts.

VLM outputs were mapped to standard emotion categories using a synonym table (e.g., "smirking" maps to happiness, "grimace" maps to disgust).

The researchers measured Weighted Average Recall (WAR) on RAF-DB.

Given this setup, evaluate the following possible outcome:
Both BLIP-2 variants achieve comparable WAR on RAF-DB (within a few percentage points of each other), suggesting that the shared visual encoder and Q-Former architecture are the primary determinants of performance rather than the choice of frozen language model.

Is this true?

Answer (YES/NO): NO